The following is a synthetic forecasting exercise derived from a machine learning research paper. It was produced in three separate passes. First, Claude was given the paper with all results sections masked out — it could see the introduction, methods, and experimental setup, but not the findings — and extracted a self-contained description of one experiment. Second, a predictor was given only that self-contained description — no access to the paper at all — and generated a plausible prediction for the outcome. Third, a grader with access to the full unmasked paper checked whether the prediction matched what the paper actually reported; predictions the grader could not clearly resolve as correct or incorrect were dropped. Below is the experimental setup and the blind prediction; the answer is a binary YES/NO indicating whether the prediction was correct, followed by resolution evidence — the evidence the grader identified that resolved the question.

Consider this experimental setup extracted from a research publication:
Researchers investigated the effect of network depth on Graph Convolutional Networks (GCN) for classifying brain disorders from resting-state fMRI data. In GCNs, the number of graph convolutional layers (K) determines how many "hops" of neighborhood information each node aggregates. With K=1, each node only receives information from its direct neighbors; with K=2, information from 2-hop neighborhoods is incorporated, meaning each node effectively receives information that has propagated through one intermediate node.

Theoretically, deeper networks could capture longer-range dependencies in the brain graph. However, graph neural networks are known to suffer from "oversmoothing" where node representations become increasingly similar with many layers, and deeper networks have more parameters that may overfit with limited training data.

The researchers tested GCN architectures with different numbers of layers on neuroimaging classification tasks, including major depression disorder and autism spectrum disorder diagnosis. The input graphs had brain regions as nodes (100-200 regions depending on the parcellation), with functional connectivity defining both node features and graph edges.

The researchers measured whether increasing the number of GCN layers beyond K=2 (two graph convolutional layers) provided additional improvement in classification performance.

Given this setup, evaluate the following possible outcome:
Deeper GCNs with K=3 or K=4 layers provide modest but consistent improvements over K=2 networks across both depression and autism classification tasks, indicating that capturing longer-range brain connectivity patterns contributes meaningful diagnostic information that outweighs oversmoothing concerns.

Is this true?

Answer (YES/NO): NO